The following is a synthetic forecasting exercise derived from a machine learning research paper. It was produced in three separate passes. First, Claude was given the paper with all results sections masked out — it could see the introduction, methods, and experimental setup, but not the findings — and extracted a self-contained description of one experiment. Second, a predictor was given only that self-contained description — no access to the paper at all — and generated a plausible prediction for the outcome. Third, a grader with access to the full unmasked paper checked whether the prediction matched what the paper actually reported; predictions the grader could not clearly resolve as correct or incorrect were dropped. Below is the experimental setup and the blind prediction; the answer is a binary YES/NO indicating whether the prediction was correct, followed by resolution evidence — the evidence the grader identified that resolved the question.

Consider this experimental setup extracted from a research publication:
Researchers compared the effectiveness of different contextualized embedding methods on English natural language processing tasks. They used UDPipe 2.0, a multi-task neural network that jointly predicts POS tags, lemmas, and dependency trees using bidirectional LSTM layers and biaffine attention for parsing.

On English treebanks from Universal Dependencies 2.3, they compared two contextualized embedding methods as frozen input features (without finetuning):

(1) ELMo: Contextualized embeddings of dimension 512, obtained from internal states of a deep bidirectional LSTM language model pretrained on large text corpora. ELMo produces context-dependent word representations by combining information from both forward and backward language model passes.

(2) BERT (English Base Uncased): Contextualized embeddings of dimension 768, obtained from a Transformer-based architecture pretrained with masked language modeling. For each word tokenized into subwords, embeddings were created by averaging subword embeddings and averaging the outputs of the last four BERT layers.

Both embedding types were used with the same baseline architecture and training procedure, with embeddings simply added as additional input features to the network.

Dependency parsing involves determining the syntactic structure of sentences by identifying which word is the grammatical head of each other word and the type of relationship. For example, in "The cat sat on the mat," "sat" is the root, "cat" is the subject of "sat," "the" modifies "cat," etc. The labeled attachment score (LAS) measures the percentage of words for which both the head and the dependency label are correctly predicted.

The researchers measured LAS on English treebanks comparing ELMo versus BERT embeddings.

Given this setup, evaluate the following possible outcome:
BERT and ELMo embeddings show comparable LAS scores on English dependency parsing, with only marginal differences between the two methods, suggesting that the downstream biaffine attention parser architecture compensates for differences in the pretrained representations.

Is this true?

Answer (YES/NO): NO